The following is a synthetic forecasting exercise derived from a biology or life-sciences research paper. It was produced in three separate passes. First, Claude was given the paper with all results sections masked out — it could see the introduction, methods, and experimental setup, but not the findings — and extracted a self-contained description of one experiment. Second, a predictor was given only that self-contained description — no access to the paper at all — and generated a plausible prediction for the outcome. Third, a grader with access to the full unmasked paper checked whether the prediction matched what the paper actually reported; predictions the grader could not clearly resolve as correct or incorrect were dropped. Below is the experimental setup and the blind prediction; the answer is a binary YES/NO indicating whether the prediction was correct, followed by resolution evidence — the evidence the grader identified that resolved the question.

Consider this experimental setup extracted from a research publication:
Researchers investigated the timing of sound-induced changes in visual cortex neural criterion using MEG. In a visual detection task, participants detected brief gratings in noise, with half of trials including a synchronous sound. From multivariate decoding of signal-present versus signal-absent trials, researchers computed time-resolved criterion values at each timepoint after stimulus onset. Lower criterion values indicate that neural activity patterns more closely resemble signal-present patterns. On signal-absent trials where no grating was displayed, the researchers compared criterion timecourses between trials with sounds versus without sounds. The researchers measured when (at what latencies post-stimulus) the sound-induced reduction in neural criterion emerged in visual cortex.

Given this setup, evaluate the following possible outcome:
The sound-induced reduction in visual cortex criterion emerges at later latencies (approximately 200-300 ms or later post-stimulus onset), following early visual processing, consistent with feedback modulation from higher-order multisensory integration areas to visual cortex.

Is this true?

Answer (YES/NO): NO